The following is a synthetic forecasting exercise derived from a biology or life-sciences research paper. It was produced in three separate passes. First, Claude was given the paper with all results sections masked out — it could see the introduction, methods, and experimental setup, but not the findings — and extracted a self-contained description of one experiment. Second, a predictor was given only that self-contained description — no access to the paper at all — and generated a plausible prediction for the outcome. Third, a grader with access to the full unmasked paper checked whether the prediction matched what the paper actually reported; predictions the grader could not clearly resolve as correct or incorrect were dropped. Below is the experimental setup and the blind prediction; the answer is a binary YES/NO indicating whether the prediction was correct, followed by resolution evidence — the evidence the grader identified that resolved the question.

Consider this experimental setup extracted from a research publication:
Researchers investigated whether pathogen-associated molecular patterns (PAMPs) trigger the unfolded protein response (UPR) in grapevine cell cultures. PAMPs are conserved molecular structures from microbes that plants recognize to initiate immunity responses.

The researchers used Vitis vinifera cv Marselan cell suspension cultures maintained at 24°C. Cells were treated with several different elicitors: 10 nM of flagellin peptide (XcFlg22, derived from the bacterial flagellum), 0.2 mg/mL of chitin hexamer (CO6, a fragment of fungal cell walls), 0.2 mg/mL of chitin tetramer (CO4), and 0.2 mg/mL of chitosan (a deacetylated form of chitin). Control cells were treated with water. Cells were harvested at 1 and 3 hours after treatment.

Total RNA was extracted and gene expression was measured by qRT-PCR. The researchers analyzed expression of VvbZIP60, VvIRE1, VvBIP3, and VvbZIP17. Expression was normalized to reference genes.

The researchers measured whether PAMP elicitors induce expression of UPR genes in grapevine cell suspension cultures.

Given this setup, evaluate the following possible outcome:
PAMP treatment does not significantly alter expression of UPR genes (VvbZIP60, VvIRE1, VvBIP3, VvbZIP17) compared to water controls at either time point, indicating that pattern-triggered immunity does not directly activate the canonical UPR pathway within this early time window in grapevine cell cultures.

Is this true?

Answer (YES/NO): NO